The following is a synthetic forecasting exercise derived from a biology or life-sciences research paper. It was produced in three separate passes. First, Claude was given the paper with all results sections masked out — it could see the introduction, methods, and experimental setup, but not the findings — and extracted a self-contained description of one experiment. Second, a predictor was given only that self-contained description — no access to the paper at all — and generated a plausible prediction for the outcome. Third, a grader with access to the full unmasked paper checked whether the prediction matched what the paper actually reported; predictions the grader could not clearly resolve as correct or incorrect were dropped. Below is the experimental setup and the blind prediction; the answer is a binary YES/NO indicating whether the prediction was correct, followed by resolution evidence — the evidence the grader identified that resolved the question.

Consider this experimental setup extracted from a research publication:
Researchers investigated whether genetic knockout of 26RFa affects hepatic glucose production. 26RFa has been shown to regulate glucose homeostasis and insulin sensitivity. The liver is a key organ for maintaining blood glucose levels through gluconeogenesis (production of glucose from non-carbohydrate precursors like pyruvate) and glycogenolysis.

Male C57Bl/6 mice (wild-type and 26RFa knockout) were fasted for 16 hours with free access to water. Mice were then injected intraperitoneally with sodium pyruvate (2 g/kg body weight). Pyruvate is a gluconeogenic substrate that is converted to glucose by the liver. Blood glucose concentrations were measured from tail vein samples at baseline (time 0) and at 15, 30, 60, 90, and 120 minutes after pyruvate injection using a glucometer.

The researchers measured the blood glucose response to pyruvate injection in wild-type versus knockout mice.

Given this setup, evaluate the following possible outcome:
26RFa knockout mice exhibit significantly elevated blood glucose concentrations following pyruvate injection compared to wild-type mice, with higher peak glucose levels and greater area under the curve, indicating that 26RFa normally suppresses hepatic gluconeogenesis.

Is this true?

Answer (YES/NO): YES